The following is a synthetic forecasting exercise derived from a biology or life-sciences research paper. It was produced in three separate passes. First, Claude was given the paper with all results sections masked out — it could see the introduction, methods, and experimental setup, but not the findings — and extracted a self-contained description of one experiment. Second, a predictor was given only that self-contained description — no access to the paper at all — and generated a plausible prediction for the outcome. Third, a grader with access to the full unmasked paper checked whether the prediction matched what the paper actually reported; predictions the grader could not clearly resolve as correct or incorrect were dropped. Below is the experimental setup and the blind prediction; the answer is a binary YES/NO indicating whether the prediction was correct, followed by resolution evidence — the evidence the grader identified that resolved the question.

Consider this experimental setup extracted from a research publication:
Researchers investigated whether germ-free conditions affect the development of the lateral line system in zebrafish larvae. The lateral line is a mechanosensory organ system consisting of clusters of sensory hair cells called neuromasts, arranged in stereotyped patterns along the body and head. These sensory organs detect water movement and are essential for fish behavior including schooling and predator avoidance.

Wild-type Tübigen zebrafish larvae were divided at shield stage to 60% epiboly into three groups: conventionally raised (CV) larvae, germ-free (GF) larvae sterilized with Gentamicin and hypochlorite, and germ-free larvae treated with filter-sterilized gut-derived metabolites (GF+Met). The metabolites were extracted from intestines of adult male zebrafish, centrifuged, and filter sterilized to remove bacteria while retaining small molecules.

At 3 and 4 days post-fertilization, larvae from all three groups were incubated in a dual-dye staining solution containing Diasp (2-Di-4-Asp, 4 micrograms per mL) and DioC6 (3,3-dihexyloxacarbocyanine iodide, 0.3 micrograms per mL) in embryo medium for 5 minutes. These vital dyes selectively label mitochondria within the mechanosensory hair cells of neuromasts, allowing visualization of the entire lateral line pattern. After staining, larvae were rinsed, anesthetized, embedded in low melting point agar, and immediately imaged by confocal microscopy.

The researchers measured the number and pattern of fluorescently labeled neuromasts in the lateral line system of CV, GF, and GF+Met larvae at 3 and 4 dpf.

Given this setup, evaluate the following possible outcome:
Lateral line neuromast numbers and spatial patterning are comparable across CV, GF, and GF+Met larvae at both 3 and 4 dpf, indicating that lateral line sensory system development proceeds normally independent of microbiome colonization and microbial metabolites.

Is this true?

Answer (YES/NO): NO